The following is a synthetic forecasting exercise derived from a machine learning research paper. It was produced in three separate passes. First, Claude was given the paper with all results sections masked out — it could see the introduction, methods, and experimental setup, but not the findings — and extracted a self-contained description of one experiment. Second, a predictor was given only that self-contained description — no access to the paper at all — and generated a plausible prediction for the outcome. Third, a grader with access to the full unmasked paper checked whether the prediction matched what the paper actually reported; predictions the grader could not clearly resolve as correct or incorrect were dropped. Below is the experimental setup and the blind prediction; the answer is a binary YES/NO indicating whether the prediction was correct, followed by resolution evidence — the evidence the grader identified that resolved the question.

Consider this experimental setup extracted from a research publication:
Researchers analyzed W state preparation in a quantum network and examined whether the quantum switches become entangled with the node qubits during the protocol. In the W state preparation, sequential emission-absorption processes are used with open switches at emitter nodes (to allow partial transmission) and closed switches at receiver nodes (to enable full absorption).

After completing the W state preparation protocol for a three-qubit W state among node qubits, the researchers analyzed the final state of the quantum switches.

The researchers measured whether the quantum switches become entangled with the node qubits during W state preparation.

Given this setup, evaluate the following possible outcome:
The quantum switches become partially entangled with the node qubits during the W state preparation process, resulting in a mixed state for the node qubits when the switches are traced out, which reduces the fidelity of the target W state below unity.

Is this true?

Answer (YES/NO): NO